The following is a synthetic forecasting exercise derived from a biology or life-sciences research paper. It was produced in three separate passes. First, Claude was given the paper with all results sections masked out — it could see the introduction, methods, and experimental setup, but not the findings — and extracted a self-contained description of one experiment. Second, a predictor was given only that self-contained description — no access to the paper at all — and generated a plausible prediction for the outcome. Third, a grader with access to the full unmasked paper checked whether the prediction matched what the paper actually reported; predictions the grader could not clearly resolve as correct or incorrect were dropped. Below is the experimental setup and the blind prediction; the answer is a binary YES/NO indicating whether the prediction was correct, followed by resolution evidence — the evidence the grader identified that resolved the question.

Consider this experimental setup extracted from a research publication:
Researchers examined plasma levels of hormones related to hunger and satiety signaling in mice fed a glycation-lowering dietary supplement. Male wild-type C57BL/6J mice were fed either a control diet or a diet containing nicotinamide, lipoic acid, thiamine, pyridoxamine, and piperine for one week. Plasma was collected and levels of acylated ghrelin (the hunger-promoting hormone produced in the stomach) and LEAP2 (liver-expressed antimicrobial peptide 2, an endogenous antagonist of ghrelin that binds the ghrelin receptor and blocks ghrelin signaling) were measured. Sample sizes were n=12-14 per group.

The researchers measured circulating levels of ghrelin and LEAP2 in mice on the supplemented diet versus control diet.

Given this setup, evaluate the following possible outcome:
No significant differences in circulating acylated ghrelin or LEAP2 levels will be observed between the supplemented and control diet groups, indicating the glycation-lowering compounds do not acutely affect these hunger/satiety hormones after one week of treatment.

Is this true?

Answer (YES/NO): NO